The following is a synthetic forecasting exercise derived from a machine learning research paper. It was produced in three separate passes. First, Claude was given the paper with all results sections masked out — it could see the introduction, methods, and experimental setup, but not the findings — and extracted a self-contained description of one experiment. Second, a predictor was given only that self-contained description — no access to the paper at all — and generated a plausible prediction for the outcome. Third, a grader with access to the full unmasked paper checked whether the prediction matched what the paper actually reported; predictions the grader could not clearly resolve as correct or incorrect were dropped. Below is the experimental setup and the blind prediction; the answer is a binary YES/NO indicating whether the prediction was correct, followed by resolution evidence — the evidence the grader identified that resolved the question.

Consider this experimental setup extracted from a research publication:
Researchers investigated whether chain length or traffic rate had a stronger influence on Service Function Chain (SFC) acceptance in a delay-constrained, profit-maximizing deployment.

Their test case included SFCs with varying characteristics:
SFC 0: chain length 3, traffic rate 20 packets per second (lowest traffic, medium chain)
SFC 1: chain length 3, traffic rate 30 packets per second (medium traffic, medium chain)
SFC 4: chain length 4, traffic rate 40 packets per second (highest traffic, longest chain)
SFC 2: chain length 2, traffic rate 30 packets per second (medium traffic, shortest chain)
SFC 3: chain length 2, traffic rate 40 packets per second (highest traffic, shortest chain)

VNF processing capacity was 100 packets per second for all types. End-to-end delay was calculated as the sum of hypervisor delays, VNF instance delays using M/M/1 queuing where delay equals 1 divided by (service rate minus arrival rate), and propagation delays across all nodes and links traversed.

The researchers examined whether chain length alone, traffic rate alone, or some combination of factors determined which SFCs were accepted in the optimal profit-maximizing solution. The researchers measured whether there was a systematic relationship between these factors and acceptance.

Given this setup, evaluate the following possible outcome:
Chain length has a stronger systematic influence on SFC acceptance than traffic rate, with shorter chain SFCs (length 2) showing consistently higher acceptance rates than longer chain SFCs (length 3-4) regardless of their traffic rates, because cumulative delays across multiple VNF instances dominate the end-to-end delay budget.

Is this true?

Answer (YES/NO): YES